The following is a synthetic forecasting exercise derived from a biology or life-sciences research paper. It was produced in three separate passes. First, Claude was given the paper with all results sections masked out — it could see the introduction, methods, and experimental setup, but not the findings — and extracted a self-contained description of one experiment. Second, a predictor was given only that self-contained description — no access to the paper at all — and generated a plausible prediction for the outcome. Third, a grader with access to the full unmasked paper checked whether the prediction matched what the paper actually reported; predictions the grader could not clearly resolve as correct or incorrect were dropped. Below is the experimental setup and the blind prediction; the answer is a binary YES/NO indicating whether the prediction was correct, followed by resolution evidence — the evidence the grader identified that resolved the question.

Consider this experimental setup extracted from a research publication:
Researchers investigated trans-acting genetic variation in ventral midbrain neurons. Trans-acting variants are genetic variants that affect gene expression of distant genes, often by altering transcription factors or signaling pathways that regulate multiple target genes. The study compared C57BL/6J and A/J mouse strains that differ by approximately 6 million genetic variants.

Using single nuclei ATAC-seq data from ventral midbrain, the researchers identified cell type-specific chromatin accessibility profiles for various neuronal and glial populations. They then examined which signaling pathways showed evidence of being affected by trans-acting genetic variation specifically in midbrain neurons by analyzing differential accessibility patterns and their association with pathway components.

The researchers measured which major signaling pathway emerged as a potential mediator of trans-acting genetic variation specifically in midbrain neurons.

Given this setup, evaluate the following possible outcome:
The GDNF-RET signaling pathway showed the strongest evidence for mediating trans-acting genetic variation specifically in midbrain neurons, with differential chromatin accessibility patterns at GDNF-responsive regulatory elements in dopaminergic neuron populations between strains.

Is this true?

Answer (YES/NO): NO